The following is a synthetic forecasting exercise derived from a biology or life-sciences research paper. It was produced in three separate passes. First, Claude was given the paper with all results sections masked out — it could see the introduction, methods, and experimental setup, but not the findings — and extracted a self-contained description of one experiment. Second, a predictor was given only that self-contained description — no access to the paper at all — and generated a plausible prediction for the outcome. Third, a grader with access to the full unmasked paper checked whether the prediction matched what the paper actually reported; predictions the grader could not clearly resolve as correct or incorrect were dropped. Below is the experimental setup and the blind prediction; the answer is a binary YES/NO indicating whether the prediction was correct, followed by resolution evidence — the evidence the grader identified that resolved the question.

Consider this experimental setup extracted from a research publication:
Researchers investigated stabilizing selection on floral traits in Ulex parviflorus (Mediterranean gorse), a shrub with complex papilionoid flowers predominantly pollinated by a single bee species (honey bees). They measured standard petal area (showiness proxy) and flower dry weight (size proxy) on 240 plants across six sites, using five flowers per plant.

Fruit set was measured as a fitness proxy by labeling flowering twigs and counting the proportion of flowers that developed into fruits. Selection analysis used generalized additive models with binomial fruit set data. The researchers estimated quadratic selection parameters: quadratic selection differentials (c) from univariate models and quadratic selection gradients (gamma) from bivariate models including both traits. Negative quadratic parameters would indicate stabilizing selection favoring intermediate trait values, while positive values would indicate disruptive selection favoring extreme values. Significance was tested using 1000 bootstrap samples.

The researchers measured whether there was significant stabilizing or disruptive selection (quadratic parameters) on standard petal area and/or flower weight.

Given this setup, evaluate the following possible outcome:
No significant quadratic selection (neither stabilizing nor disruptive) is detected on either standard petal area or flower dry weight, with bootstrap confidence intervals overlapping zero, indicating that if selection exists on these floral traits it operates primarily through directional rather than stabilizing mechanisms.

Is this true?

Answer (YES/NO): NO